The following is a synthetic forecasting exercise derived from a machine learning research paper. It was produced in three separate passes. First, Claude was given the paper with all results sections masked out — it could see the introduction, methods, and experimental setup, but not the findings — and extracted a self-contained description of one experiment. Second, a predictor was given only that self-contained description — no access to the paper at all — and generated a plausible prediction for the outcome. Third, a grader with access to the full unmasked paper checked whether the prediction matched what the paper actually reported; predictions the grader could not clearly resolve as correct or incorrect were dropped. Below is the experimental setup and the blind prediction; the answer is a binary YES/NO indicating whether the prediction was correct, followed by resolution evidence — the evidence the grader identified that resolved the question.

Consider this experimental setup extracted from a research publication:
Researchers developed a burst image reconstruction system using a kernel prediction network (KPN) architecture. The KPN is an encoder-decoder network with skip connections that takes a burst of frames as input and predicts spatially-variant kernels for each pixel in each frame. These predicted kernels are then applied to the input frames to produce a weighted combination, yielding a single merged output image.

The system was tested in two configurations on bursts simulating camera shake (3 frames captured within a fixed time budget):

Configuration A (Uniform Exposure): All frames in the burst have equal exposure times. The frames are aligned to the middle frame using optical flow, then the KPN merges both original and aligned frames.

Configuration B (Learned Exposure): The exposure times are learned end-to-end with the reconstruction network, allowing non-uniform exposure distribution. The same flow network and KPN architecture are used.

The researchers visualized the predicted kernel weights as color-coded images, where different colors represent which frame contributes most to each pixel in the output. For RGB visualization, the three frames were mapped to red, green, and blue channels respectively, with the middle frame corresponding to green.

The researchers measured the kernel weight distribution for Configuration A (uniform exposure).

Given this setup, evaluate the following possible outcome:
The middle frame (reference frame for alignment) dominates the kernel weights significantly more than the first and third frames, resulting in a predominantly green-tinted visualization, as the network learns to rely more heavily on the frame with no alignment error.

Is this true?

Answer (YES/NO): YES